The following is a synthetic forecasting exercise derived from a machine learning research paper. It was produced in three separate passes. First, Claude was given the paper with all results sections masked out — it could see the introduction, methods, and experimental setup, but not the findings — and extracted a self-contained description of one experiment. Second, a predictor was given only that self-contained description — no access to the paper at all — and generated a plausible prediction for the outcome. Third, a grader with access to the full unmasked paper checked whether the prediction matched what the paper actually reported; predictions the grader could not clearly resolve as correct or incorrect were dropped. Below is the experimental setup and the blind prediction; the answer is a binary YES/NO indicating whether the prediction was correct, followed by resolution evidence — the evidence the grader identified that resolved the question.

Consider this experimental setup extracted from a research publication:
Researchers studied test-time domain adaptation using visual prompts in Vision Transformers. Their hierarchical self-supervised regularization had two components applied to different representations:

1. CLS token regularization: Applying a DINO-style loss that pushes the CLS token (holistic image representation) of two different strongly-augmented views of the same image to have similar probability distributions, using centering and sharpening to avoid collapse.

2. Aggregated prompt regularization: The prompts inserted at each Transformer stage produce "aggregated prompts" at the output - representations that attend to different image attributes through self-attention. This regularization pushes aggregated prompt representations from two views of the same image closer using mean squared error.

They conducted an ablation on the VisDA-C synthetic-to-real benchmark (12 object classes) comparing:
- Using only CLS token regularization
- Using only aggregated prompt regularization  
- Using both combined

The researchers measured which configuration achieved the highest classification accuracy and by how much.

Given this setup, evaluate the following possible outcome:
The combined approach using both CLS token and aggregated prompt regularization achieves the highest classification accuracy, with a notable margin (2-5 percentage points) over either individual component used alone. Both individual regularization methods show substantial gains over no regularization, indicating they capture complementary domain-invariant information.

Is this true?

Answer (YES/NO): NO